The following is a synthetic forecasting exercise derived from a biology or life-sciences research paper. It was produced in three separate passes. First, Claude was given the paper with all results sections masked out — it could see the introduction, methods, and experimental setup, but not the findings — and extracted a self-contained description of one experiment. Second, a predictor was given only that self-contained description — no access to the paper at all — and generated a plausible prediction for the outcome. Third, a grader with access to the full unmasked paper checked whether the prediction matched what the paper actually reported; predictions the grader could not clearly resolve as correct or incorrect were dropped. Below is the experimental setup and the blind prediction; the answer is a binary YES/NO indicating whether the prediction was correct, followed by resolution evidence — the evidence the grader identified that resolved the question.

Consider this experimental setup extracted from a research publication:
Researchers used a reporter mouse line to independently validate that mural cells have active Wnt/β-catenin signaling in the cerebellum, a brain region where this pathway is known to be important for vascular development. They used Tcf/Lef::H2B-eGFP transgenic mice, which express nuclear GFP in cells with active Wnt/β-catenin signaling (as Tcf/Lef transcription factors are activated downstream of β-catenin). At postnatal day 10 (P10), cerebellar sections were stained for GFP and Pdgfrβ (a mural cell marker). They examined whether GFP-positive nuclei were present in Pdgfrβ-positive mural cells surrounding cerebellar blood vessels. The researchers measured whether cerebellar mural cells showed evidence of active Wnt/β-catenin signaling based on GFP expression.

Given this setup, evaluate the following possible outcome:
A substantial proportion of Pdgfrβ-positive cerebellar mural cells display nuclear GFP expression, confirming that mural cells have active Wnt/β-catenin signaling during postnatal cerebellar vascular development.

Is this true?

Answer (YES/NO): NO